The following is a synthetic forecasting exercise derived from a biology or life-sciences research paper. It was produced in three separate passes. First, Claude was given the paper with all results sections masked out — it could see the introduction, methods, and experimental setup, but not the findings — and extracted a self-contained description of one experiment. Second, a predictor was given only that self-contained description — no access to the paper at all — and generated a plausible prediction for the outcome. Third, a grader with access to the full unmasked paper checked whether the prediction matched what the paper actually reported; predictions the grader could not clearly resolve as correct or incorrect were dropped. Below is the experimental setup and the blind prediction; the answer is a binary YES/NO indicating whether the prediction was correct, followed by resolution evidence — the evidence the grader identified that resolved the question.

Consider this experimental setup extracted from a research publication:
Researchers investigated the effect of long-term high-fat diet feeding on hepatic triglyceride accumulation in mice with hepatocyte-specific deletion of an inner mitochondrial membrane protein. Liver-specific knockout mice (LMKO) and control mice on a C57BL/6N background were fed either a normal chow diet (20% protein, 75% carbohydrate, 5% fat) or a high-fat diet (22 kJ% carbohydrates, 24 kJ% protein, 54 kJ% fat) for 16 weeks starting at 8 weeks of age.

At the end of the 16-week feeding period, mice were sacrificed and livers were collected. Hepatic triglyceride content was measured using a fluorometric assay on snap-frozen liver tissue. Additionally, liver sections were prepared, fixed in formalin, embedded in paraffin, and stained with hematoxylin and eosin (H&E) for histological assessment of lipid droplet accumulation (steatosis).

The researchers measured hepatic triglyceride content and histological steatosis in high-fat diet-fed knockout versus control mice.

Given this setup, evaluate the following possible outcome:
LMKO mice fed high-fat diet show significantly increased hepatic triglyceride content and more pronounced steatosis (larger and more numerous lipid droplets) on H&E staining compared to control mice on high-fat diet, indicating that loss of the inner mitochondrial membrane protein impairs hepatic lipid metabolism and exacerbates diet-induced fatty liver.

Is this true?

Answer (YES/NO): NO